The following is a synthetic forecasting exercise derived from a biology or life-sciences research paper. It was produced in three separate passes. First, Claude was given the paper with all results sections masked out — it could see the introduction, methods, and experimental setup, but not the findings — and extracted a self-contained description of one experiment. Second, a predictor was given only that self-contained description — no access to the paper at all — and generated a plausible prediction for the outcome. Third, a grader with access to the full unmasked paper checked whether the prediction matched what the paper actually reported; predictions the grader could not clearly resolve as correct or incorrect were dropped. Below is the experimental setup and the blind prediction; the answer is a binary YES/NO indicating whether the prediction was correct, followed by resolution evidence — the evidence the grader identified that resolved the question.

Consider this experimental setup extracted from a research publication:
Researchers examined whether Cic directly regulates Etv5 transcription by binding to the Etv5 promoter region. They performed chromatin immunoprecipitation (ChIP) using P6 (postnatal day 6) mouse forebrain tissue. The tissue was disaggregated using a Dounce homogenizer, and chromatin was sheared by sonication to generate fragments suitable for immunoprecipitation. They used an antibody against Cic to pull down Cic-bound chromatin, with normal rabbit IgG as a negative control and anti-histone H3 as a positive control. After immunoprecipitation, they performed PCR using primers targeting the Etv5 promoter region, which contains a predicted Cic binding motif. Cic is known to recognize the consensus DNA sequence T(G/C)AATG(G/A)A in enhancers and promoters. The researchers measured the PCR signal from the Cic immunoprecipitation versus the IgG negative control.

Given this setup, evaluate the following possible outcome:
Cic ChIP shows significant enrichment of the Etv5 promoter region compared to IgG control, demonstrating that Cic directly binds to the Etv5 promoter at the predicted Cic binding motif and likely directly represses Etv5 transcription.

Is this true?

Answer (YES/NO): YES